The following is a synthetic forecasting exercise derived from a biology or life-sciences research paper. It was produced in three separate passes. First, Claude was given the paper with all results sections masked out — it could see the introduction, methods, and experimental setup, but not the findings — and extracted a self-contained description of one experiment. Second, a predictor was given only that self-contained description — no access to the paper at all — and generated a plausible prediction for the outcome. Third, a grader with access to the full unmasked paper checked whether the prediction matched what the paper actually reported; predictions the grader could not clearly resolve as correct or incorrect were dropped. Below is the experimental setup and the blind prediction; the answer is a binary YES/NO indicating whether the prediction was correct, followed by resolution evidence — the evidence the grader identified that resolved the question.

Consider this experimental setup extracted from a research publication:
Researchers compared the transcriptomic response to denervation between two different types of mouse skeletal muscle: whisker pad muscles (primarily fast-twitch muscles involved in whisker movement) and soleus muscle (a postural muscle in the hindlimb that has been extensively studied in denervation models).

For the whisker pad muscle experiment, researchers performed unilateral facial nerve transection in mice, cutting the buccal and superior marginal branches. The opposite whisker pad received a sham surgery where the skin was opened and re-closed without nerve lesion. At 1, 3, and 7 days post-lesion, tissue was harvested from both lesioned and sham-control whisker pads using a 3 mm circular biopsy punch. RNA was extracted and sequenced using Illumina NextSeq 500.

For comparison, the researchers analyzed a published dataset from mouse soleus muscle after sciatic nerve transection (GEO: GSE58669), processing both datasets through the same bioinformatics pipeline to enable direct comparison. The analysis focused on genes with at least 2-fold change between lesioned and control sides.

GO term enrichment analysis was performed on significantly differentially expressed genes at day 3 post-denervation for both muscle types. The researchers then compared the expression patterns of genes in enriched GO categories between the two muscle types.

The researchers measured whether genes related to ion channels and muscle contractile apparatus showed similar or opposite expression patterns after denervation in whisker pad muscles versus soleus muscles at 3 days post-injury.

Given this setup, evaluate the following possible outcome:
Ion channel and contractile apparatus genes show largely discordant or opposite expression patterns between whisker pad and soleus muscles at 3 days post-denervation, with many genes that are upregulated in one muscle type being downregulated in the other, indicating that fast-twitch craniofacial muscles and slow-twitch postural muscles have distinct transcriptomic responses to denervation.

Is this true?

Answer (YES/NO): YES